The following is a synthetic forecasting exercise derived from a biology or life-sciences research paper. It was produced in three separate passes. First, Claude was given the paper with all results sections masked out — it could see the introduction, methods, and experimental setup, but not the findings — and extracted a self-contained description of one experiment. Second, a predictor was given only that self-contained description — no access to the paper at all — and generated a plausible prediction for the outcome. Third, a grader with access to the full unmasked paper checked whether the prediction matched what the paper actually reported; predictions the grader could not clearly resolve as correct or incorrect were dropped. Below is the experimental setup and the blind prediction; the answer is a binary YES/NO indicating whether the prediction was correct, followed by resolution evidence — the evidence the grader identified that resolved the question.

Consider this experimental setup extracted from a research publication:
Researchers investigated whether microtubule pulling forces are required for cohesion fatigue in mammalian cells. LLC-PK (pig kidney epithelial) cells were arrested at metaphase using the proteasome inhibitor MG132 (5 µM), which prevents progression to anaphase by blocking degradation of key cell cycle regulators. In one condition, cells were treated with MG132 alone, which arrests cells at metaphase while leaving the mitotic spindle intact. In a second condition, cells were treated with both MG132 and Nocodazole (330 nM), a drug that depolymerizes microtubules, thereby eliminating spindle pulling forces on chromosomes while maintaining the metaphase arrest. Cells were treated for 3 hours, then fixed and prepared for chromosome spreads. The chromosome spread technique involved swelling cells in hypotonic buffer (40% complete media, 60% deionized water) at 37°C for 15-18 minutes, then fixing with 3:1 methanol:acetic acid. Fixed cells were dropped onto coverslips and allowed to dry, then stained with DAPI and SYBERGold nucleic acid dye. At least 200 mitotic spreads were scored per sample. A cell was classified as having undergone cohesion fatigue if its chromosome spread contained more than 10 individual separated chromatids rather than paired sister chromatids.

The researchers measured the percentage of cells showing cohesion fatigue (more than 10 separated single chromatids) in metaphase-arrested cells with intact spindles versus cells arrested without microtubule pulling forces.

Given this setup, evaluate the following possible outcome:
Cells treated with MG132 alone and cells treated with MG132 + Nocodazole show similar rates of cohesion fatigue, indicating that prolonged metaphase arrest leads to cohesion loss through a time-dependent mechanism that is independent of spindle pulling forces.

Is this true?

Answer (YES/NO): NO